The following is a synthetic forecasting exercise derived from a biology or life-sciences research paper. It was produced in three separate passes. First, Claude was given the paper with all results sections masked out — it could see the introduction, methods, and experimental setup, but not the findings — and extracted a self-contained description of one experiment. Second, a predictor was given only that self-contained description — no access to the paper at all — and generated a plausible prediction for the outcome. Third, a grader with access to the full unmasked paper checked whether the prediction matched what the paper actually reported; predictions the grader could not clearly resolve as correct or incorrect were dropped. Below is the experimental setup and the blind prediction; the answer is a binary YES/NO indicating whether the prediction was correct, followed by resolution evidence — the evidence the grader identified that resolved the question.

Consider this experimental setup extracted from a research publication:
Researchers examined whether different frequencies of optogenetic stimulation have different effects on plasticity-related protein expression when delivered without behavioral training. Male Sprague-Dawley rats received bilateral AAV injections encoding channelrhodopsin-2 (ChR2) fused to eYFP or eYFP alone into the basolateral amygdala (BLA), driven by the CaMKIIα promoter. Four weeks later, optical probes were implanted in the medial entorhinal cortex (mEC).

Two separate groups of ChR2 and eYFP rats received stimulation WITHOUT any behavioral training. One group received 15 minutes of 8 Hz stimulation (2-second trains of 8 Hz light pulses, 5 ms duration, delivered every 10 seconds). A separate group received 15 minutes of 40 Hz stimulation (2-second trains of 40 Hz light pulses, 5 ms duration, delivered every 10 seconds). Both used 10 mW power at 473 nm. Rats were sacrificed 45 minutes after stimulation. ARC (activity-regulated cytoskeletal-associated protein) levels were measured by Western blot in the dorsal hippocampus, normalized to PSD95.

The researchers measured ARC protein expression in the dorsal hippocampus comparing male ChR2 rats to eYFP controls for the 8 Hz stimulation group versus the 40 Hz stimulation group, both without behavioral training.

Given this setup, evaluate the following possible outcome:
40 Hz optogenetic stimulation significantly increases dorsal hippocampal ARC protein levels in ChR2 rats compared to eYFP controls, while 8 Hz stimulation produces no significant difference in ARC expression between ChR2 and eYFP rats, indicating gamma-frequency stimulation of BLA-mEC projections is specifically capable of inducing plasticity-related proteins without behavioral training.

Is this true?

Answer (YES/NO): NO